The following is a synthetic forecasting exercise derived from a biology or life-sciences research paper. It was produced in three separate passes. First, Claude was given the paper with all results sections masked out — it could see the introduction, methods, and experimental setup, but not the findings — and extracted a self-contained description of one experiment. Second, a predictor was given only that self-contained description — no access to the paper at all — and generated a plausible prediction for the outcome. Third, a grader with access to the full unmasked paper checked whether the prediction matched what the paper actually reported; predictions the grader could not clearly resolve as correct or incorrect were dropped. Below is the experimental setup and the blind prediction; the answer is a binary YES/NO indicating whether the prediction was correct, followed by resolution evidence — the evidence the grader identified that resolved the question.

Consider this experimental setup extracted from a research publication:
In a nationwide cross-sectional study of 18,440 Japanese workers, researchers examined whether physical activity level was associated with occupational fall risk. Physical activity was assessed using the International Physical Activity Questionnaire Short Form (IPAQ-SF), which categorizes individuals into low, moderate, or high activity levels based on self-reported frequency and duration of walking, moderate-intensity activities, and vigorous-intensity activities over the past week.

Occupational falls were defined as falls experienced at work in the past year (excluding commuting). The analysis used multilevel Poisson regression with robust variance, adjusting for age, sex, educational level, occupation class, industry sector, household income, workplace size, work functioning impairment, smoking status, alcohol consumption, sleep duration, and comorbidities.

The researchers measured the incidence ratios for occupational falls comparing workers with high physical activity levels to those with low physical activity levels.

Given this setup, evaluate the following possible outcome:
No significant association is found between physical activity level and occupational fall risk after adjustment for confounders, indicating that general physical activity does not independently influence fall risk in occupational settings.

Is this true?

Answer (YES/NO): NO